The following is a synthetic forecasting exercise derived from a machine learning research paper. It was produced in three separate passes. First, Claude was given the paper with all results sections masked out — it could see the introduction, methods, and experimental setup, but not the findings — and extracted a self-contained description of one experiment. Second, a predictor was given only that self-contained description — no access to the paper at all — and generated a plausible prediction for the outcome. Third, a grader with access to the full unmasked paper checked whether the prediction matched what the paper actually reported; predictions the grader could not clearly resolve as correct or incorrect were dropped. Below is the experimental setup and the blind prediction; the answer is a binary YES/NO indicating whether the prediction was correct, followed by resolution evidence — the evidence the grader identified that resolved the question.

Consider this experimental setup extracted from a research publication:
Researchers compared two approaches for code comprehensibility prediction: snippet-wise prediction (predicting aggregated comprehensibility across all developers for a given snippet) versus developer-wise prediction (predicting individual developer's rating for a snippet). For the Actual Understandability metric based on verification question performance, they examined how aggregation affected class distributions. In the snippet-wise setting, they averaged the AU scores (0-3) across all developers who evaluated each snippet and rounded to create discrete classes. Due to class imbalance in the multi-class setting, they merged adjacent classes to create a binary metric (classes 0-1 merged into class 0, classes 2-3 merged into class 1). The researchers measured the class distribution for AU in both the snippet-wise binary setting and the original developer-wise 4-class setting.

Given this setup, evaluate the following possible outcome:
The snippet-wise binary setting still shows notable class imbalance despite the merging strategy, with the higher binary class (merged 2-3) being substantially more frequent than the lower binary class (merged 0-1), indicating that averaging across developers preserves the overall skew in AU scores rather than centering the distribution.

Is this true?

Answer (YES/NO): NO